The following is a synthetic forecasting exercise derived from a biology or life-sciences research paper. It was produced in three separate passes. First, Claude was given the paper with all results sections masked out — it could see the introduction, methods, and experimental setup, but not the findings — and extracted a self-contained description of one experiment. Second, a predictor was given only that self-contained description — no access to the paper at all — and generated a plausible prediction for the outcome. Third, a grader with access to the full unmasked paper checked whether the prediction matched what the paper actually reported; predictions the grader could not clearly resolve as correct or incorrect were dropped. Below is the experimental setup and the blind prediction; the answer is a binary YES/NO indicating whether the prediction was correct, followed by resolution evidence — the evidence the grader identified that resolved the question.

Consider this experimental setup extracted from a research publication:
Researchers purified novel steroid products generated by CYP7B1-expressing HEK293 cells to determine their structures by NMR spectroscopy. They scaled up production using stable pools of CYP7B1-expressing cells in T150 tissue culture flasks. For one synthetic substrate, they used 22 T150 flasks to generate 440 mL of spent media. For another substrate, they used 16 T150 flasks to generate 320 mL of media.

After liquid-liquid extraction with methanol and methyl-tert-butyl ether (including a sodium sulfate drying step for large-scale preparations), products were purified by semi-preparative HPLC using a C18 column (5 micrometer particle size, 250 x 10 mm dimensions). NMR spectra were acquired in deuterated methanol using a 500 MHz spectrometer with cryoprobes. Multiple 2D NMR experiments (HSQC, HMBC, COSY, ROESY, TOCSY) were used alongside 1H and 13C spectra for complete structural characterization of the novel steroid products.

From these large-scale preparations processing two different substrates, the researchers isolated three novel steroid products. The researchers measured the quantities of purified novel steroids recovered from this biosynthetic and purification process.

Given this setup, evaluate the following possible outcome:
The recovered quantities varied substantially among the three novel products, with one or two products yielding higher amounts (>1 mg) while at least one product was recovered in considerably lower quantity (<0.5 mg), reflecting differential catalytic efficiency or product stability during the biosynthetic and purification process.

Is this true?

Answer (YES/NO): YES